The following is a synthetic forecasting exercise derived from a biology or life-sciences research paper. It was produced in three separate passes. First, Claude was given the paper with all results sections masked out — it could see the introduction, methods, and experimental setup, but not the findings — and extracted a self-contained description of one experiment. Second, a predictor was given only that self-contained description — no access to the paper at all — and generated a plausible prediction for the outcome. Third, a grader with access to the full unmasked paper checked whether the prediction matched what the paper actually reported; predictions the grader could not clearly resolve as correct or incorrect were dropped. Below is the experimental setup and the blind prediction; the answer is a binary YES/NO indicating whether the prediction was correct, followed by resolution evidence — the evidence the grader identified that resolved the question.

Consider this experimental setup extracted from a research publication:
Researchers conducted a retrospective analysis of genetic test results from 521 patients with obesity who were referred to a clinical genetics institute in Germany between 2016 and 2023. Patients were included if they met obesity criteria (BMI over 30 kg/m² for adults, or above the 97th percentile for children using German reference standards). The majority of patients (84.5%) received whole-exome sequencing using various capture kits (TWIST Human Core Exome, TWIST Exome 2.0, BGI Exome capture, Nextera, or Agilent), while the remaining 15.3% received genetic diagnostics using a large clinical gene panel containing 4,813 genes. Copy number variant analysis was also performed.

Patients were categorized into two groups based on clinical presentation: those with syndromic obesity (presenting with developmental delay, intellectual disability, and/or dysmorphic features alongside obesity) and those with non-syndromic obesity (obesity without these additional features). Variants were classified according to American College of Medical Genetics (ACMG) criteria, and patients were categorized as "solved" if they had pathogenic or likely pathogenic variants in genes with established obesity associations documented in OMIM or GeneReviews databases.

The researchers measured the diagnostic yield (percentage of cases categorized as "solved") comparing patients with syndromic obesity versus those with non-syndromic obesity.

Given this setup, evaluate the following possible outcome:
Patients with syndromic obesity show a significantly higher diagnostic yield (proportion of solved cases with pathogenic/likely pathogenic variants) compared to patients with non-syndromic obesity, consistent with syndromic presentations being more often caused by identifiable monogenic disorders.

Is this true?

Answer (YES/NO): NO